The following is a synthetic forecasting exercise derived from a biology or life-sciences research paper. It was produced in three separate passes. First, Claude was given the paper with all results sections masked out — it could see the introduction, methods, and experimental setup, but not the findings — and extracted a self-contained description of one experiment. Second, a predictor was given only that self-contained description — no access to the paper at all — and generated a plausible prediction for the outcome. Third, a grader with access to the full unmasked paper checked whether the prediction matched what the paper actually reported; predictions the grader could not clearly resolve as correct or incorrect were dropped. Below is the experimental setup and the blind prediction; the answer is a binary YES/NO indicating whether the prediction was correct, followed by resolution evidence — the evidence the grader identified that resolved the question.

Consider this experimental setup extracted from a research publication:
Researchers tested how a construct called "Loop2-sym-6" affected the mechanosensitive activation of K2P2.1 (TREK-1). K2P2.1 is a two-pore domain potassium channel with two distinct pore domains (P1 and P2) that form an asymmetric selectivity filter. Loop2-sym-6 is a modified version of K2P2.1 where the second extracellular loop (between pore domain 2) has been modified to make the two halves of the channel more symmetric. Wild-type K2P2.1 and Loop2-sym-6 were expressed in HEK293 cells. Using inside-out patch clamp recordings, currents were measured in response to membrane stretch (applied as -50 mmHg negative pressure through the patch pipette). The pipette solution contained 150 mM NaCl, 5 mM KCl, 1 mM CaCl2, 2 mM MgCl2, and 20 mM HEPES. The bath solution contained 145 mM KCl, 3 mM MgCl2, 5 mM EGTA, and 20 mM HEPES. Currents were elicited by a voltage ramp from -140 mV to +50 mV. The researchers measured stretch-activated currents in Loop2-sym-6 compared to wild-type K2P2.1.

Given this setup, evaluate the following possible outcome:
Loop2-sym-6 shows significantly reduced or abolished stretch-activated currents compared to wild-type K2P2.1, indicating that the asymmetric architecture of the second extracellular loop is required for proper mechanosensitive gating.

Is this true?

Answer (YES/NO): YES